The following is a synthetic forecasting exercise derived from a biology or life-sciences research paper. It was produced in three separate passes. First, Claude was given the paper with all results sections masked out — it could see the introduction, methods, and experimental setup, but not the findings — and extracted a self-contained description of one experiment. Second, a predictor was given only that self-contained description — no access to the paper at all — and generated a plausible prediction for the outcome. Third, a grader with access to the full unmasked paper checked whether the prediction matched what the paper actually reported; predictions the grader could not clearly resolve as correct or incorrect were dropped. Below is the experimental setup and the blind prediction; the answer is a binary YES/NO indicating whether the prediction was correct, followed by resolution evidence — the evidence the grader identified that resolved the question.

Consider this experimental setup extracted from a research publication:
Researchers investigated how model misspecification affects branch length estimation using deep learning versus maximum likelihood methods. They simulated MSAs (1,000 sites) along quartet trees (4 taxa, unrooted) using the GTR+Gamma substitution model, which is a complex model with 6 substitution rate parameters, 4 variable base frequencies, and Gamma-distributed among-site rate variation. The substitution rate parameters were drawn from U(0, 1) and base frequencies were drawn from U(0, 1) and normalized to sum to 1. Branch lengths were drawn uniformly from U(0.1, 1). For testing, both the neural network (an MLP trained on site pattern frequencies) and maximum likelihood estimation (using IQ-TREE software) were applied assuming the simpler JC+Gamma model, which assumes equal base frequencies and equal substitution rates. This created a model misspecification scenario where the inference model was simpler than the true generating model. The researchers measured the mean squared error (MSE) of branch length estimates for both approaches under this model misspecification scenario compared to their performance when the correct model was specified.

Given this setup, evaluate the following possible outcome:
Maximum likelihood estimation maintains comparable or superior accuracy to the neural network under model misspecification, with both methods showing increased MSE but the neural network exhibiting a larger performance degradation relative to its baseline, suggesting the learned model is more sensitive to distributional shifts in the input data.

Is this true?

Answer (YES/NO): NO